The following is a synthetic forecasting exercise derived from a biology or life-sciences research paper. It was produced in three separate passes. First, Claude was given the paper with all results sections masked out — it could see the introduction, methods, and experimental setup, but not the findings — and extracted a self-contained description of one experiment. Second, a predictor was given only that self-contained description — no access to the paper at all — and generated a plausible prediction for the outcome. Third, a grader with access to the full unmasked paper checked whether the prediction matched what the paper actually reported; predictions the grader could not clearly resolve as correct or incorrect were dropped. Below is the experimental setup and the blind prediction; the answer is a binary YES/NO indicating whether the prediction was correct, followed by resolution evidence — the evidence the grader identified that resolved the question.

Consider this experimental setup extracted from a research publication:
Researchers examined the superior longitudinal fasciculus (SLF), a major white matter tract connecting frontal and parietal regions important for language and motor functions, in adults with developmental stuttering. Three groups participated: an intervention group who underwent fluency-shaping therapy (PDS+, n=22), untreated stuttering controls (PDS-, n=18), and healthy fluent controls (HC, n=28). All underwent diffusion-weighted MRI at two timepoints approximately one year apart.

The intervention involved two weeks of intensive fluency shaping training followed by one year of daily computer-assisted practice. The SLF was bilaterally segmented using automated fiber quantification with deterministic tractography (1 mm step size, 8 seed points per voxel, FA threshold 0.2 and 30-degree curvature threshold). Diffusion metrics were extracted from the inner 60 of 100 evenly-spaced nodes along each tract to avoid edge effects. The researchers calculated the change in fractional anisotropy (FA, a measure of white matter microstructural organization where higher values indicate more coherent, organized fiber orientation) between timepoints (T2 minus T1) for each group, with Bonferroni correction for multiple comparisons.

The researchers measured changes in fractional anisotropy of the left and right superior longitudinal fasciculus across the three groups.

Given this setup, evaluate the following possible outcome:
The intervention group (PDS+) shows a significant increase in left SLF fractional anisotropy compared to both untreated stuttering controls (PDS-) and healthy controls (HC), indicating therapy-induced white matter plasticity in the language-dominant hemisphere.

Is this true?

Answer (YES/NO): NO